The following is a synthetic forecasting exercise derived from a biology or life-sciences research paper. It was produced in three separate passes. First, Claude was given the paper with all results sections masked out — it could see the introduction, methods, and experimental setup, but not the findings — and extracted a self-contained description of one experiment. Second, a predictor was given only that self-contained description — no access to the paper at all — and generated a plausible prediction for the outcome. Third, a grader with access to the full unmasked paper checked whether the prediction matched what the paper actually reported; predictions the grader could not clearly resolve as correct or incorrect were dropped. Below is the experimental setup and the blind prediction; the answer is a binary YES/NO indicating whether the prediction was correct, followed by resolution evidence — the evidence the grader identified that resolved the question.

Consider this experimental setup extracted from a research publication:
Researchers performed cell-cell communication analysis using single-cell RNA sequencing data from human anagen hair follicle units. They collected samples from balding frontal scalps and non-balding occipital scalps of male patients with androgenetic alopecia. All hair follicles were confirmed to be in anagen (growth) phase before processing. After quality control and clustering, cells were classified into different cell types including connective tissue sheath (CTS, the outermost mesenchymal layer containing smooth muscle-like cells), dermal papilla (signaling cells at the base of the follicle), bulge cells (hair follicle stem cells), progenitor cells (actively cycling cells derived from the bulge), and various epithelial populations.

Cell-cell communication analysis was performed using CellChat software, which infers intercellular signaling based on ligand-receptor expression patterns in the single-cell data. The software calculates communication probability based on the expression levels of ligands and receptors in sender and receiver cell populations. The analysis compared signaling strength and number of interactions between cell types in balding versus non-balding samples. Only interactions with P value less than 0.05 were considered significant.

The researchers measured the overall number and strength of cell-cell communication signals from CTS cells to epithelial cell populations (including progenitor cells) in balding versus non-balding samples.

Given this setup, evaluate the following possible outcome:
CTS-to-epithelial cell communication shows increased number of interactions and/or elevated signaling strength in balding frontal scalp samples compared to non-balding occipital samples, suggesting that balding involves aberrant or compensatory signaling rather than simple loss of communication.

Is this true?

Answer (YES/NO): NO